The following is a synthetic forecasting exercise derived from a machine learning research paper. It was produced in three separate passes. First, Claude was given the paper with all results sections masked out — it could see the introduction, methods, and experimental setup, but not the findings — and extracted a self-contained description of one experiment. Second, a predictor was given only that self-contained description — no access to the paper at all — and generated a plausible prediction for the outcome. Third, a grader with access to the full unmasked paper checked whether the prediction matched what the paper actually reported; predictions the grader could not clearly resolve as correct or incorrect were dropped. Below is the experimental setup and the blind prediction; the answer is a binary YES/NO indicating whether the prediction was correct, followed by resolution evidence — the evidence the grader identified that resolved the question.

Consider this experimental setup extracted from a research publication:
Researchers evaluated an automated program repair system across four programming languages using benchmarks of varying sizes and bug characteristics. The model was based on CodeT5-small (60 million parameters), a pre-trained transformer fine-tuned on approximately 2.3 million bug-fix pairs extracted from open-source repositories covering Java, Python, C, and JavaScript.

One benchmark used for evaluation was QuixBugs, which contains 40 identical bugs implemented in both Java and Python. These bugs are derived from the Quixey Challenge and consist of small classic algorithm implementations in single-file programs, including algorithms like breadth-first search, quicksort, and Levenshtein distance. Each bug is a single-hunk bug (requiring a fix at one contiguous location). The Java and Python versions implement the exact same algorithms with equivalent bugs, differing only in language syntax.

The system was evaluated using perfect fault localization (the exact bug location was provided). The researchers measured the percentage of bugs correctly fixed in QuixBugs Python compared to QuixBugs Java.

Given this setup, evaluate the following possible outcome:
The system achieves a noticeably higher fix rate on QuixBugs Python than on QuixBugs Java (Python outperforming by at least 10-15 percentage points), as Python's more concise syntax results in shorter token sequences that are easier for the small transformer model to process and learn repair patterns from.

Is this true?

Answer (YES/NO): NO